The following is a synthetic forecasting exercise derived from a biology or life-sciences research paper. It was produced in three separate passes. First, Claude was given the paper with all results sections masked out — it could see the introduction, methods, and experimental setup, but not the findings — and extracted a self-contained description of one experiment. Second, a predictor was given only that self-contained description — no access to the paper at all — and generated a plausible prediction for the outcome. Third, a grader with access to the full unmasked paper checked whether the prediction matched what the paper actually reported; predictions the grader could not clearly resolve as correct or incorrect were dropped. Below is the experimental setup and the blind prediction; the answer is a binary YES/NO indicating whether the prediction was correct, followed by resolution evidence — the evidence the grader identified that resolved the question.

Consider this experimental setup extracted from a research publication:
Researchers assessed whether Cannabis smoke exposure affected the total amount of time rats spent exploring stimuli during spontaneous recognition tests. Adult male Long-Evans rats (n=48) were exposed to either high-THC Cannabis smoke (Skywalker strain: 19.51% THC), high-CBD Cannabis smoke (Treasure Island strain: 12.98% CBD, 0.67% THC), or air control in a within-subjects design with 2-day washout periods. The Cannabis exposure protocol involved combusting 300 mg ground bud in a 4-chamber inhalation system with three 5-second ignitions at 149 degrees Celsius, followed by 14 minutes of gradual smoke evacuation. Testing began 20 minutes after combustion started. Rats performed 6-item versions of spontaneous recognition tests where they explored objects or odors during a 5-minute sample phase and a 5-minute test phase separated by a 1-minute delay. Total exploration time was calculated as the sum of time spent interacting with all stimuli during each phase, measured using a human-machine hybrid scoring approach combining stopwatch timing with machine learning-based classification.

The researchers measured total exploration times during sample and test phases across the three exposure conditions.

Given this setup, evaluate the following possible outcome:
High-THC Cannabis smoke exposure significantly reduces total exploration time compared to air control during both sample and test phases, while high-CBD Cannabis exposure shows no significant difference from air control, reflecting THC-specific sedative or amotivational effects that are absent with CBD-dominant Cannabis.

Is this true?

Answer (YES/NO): NO